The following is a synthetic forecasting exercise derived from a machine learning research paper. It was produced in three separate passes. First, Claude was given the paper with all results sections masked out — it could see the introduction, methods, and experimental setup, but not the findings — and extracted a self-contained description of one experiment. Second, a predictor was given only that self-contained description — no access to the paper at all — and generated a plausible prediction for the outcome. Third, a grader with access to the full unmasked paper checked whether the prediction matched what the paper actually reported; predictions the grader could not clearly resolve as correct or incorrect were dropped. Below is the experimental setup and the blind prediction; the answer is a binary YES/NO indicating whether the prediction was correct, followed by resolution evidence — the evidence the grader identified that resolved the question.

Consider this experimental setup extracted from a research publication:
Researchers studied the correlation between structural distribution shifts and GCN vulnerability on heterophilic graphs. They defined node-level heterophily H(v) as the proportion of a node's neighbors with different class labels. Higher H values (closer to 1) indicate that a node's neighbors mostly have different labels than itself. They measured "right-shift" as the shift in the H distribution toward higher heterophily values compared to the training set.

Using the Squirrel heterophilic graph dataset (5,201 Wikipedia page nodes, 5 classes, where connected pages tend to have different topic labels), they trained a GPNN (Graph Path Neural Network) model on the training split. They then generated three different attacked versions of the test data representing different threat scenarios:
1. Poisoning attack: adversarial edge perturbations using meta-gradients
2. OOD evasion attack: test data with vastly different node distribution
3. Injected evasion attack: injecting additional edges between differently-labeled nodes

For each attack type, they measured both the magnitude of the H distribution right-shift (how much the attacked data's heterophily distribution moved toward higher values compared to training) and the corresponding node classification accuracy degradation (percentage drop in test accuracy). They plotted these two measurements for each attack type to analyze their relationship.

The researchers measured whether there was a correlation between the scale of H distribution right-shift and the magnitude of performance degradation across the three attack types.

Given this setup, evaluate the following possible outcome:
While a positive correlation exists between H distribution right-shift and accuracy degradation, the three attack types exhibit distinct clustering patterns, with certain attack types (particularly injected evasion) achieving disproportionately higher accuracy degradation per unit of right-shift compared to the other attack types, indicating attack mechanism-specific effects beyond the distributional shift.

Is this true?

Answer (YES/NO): NO